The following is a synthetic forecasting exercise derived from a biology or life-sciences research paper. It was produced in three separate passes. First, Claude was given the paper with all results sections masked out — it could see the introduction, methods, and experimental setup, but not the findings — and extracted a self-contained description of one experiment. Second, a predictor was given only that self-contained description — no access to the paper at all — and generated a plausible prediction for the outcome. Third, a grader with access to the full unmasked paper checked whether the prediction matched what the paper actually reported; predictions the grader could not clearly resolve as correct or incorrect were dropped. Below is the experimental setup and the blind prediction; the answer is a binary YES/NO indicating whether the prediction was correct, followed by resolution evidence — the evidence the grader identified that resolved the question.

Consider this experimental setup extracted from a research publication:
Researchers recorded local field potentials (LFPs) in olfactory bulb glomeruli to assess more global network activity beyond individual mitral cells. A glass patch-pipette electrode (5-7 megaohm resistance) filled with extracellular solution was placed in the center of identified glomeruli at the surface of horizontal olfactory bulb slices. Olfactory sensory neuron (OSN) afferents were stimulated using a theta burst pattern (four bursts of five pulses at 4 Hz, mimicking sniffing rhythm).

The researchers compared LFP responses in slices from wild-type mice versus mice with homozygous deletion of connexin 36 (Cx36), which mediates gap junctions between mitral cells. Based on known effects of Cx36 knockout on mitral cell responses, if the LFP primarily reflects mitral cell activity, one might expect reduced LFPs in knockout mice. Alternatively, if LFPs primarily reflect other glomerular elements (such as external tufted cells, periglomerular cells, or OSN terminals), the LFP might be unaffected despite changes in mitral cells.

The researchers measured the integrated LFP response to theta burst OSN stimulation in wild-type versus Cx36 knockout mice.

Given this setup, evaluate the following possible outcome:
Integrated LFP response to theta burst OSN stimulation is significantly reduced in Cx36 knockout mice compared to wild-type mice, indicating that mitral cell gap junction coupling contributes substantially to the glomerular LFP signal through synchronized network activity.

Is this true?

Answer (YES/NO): NO